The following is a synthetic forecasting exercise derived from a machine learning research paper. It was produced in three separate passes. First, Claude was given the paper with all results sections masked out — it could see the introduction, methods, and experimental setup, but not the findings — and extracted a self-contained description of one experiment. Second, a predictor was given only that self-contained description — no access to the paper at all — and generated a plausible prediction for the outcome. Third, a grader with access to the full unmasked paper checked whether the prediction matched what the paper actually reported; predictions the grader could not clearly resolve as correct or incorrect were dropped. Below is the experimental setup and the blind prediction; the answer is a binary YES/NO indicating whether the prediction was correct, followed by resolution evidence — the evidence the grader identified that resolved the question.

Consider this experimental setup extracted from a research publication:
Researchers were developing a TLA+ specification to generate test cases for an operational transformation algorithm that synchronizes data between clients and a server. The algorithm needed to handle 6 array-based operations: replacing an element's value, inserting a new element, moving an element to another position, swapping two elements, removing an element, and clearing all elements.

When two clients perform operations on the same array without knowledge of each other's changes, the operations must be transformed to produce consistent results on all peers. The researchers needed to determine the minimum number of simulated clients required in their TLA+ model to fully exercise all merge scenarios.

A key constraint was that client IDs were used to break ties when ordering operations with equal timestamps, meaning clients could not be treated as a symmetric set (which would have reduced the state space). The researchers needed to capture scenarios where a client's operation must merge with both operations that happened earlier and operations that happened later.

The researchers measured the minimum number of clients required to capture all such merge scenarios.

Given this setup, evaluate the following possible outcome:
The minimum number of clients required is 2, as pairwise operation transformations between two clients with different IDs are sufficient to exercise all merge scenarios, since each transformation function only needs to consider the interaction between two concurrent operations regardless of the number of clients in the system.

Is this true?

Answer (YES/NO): NO